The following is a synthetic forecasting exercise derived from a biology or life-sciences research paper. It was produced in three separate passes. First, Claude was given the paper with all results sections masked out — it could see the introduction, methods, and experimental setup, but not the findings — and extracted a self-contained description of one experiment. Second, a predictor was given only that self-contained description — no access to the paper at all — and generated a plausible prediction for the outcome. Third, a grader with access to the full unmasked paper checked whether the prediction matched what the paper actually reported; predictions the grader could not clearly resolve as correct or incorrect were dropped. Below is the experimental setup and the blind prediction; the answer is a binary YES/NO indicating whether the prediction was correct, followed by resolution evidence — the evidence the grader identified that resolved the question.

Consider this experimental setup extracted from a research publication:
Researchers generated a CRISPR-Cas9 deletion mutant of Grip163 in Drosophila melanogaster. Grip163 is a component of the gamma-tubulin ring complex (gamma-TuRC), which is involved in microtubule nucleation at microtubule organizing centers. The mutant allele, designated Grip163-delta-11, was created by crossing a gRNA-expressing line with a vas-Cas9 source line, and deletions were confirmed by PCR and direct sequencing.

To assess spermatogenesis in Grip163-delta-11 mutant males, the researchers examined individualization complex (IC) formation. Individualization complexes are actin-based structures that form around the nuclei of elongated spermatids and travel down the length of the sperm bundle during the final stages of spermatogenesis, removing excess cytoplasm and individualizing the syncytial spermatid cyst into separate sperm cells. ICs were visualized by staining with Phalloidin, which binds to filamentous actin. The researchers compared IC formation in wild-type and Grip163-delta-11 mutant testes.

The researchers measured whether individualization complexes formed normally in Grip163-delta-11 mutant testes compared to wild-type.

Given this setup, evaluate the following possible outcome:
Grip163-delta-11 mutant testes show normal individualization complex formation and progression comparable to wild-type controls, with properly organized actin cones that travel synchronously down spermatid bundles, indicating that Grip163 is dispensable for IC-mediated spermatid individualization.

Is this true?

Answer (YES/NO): NO